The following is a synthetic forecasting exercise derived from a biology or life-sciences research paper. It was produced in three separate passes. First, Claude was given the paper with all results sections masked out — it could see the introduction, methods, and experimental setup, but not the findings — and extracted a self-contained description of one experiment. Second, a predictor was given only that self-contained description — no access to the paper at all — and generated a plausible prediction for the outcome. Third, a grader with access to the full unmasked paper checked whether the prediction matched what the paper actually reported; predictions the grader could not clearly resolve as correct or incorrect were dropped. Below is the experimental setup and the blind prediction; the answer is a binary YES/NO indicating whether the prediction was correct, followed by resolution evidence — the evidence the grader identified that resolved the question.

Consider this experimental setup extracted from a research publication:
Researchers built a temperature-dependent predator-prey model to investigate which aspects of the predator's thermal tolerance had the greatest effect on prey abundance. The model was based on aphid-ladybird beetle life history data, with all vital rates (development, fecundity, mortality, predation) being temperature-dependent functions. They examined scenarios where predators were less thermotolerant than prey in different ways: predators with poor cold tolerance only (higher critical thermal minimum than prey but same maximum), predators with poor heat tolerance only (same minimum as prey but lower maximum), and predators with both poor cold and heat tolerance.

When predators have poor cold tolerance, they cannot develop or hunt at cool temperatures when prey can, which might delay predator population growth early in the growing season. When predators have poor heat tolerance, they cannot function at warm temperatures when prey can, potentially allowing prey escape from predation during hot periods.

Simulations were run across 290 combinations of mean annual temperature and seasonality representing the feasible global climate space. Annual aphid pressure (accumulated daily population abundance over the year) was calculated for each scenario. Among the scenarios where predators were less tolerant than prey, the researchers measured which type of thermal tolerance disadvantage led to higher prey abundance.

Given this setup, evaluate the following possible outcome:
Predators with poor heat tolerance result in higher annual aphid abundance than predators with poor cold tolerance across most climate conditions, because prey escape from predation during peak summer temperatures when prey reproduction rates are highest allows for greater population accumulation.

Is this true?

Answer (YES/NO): NO